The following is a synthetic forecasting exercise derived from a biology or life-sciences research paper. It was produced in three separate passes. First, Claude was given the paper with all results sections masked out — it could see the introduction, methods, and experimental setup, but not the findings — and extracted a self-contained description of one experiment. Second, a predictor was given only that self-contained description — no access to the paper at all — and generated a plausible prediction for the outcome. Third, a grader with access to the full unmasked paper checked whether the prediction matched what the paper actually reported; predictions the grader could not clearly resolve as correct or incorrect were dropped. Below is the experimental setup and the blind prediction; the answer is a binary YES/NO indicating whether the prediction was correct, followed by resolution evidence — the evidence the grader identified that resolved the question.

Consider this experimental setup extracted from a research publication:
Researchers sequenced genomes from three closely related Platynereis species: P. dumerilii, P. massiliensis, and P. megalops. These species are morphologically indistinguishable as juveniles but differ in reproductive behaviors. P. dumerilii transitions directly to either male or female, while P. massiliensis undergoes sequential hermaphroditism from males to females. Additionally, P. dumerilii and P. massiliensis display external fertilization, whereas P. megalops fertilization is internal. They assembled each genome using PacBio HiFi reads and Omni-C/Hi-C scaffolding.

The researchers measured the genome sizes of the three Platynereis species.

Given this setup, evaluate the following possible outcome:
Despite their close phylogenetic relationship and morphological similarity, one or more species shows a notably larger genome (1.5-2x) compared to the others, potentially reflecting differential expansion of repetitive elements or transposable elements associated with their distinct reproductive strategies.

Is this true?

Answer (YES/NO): NO